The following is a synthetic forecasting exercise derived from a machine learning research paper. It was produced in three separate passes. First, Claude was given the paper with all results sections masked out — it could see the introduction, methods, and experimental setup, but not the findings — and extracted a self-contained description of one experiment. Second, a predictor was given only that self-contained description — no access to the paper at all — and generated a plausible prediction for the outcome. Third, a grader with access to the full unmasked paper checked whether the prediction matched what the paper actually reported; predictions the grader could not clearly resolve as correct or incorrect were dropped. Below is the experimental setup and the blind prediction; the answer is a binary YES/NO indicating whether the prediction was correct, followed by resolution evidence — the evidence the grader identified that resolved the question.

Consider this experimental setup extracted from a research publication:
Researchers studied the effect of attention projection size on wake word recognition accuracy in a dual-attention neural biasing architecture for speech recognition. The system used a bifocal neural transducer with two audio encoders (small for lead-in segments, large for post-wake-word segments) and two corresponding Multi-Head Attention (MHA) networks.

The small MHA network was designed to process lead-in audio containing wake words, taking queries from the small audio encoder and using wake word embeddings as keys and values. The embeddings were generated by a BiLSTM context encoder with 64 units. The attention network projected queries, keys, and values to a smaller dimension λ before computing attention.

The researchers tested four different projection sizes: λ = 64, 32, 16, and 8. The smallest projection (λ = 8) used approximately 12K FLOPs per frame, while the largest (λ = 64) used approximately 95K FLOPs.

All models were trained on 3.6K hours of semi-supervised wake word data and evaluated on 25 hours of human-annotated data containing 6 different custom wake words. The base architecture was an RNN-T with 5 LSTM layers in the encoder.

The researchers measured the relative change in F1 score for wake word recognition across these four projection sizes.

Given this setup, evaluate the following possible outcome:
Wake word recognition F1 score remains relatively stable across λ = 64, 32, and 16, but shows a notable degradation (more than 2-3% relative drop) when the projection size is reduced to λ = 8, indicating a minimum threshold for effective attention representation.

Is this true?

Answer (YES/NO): YES